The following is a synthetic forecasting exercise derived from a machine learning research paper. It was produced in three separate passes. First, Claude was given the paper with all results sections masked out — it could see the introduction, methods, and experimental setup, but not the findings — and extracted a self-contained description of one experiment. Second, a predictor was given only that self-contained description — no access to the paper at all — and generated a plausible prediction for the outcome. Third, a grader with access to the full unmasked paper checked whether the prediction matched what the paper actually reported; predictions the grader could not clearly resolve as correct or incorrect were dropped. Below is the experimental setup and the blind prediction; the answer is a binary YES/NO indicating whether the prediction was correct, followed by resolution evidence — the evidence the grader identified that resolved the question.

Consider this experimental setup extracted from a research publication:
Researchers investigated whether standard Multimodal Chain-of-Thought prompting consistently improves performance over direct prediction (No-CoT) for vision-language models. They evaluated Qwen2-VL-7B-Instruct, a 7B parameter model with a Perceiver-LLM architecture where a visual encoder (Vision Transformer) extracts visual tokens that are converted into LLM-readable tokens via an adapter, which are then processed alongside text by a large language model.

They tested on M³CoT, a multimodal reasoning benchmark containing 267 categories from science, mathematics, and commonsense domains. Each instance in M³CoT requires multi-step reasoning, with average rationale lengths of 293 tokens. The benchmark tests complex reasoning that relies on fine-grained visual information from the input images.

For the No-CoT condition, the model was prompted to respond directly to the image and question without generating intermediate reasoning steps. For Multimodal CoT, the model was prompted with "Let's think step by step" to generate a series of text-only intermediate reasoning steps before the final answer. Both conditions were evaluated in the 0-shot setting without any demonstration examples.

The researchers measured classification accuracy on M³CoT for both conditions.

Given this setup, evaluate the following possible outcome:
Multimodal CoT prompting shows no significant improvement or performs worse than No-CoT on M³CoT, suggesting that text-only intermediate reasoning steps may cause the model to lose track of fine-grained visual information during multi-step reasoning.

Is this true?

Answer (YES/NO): YES